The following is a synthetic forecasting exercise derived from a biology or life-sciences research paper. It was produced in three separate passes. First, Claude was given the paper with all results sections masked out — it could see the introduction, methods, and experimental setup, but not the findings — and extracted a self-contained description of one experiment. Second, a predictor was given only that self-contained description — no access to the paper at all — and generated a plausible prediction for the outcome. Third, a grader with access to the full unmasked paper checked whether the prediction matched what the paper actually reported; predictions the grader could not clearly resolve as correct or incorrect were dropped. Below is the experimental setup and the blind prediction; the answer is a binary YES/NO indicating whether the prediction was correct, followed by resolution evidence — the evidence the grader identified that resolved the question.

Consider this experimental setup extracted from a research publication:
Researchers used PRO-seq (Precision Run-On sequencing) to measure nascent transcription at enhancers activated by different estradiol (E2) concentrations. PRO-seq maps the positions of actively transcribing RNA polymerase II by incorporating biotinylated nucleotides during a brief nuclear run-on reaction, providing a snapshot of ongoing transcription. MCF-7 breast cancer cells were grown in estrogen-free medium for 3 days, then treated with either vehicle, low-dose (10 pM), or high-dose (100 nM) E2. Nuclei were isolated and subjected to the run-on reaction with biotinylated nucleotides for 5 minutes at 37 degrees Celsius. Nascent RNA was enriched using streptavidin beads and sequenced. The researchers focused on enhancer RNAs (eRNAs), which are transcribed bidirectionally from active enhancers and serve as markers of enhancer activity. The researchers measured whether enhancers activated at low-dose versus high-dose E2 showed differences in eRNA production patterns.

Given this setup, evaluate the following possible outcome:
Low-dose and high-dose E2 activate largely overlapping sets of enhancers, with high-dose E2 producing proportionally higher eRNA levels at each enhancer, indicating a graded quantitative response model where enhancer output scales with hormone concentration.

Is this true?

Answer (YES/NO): NO